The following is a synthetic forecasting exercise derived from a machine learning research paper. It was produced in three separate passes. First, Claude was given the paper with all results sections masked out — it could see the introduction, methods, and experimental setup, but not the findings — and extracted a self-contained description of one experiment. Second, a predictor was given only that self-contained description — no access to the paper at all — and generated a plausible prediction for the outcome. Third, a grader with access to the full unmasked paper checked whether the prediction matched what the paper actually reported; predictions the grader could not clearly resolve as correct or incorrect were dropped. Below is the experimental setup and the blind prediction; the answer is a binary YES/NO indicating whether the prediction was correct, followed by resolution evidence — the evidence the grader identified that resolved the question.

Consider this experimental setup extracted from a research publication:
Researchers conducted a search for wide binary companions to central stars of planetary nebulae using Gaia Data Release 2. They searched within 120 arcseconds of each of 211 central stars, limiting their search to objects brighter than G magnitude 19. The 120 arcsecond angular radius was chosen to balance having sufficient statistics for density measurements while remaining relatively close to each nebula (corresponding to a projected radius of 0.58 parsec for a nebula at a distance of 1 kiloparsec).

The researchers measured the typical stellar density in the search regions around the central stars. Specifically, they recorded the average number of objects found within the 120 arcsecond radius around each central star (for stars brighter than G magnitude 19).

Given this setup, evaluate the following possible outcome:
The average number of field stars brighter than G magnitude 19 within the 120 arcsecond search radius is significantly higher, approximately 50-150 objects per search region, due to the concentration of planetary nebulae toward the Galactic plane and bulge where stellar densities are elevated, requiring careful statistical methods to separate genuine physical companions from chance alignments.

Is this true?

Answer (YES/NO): NO